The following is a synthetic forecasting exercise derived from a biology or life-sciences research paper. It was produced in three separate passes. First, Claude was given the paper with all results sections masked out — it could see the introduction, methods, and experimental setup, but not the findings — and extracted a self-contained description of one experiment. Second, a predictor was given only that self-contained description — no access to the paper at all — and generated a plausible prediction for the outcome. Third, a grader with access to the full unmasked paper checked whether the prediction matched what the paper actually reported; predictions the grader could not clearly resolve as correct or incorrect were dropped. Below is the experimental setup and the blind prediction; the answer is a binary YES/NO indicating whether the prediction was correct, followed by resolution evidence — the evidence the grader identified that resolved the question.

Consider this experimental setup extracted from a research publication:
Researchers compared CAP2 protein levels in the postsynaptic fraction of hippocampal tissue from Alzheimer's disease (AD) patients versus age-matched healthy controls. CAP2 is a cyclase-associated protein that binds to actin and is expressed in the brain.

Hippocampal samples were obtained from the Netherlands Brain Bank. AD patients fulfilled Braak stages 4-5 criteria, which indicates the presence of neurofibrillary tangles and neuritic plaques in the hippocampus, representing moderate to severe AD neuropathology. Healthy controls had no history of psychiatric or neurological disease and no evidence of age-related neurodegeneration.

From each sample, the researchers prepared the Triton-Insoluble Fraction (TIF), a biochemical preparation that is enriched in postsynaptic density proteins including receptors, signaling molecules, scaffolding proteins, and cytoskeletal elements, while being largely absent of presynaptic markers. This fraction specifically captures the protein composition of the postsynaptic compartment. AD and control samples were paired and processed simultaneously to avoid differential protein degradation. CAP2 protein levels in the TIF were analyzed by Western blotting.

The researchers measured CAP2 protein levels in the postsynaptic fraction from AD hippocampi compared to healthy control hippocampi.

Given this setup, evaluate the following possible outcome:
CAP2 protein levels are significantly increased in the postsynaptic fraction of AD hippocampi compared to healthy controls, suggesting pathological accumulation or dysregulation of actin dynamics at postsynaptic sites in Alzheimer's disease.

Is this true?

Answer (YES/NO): NO